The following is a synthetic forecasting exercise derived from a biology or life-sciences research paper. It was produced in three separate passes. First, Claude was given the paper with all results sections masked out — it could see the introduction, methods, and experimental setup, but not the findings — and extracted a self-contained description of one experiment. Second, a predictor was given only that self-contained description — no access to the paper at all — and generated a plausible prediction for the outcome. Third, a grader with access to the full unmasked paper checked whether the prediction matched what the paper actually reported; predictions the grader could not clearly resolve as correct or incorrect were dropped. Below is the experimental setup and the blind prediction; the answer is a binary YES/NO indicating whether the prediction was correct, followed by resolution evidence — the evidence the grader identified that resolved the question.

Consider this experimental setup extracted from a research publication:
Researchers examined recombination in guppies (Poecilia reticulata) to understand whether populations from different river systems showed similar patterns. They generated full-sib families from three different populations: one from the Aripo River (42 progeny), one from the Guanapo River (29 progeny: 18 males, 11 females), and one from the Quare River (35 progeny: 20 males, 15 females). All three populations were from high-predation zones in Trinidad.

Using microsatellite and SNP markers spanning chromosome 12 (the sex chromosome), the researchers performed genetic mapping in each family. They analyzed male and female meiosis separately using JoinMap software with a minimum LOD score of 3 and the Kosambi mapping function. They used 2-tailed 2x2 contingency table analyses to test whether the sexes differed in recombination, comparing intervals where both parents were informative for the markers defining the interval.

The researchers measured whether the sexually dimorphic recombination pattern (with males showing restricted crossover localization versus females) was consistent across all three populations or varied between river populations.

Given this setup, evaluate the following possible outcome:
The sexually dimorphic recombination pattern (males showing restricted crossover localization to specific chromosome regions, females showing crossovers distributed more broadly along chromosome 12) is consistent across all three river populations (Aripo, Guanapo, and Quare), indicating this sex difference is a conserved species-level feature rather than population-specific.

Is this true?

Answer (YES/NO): YES